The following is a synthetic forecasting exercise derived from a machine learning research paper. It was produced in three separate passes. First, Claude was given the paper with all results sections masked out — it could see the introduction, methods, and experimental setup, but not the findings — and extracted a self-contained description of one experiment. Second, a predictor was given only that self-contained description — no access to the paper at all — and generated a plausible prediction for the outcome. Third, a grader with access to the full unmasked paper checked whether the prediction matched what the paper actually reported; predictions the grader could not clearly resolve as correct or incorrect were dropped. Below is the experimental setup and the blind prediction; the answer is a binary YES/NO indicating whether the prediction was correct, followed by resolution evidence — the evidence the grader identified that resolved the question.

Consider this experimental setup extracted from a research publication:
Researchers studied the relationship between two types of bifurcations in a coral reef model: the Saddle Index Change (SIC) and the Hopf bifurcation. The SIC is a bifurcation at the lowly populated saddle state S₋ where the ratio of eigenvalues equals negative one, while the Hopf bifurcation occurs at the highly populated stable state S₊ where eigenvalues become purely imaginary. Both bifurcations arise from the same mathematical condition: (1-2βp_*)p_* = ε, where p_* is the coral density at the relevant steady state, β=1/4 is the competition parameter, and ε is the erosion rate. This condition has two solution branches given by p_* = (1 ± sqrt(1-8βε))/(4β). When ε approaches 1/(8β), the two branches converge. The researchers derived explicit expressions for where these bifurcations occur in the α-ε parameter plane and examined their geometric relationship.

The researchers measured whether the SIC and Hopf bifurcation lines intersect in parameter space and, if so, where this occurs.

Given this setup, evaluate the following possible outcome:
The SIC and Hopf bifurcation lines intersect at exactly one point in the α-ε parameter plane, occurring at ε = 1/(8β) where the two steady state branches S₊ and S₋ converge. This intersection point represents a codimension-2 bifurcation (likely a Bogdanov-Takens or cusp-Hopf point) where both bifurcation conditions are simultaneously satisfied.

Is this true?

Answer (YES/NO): NO